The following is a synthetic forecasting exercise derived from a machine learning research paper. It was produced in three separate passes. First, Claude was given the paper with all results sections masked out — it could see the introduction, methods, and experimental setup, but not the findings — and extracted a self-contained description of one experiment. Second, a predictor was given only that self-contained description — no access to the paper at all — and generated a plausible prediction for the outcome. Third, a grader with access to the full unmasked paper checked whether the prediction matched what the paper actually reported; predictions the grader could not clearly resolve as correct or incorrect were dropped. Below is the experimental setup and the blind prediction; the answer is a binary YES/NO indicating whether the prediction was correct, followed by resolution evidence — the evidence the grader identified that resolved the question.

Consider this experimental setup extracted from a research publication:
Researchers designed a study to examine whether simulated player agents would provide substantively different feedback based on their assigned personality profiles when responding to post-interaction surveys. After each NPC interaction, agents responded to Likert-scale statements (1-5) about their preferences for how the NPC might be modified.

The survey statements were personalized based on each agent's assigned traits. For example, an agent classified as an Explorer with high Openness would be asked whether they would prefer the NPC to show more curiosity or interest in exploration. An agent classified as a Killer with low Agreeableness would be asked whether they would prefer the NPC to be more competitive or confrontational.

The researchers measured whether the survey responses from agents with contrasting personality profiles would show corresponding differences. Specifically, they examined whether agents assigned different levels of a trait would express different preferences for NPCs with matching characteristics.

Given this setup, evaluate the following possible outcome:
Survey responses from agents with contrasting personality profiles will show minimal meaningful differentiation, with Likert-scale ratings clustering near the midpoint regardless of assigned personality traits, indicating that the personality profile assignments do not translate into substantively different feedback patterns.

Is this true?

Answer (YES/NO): NO